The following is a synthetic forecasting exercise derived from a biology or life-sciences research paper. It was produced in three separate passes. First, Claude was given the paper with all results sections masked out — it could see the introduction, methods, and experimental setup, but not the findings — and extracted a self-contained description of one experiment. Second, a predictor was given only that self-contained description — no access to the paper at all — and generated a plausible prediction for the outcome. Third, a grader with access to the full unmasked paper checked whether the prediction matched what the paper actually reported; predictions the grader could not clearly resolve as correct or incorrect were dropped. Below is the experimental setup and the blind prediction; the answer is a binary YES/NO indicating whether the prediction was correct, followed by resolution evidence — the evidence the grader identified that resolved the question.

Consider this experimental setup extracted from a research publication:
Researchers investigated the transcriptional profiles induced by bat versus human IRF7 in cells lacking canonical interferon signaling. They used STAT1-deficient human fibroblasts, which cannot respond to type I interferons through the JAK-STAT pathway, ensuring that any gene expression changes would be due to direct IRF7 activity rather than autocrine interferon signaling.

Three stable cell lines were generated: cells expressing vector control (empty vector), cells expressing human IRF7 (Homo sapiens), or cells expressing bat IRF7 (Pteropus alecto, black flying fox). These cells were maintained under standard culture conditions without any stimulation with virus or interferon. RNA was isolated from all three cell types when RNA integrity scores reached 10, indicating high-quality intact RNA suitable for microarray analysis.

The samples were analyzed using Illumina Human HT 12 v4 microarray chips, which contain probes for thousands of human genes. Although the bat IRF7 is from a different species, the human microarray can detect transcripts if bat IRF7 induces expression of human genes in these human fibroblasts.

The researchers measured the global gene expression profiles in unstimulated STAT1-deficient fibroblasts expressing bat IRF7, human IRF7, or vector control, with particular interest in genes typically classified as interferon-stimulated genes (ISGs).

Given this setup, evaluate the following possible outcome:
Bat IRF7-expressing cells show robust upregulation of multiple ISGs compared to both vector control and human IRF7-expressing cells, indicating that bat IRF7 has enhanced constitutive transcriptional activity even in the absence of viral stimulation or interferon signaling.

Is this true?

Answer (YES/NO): YES